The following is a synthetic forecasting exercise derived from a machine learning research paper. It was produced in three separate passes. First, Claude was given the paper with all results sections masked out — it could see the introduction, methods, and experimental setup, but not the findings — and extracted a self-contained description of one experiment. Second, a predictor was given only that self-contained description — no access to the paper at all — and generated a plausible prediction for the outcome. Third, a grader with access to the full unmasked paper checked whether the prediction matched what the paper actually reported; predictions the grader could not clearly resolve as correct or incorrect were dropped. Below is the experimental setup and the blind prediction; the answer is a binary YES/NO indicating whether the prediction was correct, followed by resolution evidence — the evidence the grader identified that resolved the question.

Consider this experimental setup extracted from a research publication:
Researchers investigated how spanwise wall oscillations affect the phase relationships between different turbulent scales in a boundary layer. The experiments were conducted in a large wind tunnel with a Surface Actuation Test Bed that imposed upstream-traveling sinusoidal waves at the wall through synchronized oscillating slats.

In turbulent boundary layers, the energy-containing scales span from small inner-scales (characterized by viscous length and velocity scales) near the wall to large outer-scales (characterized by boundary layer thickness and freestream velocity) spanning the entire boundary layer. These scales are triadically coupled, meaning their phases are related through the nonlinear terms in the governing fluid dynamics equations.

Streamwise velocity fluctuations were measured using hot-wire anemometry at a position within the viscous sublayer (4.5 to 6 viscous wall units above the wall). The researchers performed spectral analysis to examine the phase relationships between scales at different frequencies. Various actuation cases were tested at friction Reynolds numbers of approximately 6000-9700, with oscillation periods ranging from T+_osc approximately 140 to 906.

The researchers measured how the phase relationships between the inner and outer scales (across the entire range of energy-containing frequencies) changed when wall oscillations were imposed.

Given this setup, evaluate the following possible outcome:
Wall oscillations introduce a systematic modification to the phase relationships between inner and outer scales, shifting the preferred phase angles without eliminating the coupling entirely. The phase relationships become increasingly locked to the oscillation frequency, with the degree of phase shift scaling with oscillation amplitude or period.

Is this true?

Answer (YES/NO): NO